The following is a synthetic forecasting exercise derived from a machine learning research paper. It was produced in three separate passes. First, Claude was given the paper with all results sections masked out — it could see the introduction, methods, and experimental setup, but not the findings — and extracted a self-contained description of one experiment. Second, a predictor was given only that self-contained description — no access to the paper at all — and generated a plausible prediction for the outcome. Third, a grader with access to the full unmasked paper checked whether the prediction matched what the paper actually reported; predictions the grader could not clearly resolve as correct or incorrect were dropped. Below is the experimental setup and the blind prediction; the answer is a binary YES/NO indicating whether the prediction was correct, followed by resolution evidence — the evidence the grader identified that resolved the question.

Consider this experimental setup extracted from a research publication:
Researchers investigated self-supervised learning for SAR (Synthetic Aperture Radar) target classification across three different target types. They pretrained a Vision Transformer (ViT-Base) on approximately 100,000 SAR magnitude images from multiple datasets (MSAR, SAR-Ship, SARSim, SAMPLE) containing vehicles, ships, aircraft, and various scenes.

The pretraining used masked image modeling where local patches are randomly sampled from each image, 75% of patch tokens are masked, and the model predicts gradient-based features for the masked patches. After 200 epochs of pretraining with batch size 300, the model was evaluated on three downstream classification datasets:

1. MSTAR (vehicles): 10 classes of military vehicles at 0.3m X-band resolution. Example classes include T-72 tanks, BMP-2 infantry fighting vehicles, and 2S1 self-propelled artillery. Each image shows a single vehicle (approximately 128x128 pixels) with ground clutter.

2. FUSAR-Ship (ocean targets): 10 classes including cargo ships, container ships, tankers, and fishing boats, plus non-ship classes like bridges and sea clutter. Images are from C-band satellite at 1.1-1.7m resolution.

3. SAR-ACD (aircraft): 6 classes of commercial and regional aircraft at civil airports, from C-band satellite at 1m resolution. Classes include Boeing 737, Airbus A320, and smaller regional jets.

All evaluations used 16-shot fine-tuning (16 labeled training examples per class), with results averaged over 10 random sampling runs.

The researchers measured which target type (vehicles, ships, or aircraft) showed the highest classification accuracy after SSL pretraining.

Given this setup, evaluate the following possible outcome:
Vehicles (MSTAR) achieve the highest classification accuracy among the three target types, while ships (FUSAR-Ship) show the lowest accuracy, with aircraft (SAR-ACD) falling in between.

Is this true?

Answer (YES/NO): NO